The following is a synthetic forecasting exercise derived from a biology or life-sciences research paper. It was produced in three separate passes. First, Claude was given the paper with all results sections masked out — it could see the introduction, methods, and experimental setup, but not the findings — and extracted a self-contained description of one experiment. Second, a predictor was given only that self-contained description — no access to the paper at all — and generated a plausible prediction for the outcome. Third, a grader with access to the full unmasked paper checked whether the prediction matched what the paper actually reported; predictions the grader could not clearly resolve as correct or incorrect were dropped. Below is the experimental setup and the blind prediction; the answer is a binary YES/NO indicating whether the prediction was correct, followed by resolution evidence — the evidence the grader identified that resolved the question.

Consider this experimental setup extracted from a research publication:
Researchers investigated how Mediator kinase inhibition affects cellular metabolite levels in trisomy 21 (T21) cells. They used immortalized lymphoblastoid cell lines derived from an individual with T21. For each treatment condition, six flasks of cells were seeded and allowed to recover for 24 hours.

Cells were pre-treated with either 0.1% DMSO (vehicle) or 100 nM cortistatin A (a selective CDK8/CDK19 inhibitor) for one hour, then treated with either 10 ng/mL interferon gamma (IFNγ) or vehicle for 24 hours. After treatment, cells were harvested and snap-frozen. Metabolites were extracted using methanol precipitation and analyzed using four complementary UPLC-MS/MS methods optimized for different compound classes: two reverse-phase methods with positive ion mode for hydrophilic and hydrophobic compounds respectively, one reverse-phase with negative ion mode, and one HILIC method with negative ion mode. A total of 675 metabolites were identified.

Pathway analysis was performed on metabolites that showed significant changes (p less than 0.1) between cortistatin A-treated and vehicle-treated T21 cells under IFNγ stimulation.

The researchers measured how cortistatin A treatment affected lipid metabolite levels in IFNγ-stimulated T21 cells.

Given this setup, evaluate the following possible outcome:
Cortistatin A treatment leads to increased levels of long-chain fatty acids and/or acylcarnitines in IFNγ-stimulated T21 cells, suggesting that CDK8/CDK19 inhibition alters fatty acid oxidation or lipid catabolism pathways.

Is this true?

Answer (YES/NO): NO